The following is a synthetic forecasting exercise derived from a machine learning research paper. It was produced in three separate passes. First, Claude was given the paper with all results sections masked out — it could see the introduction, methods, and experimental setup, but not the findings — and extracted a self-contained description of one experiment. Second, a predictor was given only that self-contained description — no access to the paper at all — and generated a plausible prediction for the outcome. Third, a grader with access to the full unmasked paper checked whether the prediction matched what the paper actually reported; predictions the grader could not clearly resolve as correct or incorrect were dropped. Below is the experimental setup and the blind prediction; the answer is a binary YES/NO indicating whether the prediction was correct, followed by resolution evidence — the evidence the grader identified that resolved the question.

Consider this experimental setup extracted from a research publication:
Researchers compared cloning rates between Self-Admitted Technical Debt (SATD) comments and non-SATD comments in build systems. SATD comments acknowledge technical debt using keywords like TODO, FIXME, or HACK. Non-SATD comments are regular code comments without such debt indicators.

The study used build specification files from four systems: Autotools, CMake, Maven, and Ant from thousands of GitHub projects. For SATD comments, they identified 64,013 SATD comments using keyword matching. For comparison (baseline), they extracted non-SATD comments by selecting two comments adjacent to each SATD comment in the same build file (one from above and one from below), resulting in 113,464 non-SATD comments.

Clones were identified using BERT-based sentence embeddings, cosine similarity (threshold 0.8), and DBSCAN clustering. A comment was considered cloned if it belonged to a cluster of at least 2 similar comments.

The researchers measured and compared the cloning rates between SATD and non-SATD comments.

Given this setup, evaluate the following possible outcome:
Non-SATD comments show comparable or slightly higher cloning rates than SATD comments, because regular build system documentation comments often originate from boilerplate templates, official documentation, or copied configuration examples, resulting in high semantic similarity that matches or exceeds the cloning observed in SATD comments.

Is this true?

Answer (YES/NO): NO